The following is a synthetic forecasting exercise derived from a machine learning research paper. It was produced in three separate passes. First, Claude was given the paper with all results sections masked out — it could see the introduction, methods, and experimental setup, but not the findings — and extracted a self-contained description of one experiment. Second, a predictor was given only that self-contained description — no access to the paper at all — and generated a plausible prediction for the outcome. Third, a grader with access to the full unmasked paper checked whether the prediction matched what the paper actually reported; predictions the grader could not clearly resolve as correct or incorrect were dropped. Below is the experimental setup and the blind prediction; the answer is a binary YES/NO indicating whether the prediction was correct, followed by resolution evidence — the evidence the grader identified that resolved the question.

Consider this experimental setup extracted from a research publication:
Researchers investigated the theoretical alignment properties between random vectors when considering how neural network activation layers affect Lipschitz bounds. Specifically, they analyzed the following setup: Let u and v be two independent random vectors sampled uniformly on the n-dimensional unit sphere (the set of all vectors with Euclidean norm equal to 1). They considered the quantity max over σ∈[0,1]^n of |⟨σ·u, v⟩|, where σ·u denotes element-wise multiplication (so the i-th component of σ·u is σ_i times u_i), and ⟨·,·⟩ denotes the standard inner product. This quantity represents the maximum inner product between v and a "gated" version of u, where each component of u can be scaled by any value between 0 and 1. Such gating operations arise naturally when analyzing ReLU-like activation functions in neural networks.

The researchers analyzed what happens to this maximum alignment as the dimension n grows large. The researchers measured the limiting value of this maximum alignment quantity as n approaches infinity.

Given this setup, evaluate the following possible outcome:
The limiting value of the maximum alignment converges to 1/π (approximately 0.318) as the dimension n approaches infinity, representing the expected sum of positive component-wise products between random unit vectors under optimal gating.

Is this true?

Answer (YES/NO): YES